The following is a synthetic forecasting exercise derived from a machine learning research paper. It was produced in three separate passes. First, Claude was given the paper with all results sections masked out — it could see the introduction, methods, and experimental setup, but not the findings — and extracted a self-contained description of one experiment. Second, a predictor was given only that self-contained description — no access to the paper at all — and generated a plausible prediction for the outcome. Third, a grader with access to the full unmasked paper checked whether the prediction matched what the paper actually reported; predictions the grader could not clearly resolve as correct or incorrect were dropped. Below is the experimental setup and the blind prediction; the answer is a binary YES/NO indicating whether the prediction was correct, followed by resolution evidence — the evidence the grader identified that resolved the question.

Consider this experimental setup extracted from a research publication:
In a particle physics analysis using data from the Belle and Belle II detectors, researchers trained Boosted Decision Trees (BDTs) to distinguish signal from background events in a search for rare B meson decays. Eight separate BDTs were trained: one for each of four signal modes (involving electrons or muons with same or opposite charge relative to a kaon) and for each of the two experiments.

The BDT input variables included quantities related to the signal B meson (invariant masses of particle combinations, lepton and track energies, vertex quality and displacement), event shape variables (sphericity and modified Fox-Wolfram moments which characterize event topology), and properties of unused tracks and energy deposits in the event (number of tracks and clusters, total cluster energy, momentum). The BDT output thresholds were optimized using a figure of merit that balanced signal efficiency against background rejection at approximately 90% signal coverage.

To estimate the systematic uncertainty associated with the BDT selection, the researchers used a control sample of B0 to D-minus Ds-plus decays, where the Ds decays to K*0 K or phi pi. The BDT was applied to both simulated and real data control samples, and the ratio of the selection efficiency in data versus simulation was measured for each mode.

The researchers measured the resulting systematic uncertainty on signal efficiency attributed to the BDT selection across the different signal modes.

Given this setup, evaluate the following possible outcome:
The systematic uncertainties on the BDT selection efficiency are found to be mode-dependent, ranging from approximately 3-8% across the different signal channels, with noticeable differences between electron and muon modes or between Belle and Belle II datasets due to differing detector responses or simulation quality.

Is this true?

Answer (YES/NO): NO